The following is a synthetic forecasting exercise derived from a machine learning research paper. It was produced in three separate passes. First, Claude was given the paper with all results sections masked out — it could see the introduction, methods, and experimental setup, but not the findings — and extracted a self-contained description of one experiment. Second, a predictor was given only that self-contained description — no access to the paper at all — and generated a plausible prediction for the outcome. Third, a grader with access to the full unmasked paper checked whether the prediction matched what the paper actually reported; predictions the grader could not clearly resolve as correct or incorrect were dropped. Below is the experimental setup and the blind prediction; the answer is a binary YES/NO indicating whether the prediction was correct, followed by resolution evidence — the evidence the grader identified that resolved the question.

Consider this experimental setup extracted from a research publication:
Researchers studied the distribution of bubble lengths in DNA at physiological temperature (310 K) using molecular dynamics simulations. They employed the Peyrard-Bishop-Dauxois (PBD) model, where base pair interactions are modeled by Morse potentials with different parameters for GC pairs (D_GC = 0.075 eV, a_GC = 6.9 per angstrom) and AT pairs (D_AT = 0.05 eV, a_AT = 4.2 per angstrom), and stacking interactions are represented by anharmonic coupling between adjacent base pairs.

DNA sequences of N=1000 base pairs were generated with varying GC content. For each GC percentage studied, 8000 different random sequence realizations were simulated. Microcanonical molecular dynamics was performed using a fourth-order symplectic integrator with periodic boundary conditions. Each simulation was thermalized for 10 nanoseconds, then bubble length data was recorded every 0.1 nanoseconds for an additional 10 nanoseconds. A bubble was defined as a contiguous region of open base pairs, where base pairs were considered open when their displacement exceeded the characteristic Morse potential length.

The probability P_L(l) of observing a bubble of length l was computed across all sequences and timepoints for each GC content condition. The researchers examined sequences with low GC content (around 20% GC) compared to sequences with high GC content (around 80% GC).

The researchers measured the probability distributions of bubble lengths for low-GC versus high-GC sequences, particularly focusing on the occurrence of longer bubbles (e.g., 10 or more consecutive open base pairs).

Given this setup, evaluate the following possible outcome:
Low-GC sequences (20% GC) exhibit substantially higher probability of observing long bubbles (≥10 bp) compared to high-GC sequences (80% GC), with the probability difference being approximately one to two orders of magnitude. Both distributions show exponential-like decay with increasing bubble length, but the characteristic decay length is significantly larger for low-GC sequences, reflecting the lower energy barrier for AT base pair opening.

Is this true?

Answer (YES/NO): NO